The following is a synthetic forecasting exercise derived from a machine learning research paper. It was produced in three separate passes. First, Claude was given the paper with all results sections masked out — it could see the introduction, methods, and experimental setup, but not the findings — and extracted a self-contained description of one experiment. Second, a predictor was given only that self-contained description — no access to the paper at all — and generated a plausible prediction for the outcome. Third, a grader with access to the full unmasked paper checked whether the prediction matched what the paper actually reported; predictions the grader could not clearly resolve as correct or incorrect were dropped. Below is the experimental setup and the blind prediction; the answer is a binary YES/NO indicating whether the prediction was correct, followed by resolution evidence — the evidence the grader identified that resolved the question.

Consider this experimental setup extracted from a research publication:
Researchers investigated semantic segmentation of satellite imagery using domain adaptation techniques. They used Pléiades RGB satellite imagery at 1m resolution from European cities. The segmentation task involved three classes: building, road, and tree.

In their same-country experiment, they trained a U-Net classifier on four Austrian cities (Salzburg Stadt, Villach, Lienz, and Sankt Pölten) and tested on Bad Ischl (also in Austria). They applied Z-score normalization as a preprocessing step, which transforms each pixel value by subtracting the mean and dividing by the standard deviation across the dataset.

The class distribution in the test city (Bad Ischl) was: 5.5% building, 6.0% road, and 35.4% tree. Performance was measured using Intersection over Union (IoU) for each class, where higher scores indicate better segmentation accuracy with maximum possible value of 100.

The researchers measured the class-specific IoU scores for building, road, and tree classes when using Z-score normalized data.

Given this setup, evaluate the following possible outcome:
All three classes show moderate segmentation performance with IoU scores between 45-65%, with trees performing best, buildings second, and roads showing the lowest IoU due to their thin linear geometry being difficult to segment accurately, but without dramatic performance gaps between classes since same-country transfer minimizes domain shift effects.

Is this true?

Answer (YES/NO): NO